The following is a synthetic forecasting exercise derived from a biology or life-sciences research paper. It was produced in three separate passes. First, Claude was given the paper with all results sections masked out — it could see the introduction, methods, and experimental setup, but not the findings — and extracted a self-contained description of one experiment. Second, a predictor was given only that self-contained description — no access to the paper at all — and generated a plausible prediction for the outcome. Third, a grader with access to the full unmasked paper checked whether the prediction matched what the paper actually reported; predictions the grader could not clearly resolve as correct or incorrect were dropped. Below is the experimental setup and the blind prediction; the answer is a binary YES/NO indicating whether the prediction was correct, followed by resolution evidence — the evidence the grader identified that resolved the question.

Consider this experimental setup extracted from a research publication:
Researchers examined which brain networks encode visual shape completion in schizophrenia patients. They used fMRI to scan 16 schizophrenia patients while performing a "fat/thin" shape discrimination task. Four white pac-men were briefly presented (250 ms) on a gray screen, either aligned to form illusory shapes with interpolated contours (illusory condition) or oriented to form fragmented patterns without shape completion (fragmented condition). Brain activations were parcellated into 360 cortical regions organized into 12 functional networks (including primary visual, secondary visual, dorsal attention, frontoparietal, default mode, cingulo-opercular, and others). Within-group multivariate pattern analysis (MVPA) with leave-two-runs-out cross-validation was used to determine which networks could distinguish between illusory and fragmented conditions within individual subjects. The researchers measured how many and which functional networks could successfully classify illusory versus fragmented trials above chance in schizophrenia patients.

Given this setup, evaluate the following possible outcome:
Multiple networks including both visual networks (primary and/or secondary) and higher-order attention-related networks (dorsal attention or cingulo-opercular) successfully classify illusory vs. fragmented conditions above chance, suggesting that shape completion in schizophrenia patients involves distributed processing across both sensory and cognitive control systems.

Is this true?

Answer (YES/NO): YES